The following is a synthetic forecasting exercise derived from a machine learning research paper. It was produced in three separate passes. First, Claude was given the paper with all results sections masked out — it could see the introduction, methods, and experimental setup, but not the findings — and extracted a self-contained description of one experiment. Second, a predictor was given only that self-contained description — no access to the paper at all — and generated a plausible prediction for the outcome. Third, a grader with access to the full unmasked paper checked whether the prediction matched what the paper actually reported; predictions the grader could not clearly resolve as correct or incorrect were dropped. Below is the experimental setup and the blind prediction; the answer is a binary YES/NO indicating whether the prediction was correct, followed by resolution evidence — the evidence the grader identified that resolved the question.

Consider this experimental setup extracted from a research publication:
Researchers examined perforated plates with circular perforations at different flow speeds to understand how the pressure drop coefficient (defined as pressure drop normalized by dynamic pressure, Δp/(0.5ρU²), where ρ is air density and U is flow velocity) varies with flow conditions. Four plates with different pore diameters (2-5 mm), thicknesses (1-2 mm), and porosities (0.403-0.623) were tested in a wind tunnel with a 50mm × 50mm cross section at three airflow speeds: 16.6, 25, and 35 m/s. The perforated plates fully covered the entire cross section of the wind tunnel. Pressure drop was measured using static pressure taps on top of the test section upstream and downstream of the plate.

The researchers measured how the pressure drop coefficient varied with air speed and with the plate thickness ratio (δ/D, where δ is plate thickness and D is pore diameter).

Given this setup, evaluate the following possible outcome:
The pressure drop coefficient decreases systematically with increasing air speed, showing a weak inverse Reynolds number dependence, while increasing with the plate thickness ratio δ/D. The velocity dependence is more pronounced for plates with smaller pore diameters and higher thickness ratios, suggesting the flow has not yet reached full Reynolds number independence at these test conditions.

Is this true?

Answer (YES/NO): NO